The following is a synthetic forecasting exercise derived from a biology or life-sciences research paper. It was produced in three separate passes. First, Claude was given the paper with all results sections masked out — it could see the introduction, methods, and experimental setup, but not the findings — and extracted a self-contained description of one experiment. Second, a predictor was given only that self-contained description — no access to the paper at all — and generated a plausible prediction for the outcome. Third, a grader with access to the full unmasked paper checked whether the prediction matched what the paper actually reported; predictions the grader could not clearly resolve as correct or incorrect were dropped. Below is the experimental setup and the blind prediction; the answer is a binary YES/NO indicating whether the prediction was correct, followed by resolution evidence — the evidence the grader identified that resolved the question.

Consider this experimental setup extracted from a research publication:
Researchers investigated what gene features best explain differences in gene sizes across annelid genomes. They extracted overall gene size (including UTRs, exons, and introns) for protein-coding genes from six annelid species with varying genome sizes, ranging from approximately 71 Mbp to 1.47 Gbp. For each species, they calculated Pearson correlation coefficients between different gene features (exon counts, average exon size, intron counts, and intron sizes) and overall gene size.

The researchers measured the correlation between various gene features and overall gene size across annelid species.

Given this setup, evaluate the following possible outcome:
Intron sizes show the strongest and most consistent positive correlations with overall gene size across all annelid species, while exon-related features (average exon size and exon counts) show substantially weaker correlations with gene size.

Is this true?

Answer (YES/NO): NO